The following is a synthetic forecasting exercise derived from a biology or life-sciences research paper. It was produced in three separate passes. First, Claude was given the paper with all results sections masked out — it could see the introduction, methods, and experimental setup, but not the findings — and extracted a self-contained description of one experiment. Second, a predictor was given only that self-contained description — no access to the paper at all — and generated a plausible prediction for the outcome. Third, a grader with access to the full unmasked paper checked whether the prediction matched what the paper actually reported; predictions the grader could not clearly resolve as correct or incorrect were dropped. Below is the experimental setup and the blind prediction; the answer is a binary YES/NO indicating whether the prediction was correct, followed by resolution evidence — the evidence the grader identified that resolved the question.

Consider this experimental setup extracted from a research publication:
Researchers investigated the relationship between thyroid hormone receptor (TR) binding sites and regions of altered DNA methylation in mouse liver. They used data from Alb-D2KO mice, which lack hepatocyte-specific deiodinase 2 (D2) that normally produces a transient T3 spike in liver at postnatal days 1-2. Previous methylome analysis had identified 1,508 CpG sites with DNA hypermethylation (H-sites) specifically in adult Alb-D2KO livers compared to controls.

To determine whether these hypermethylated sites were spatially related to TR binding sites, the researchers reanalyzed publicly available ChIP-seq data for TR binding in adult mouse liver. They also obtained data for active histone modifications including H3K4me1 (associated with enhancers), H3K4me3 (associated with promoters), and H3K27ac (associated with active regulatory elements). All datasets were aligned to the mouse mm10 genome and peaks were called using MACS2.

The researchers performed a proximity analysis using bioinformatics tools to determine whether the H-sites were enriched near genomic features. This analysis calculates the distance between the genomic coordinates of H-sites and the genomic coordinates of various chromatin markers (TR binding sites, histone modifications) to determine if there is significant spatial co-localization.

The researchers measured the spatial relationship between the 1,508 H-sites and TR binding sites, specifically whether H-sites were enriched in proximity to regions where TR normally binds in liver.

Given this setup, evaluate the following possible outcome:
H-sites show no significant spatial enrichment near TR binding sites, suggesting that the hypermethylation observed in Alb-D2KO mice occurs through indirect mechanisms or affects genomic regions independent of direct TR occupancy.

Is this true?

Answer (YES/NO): NO